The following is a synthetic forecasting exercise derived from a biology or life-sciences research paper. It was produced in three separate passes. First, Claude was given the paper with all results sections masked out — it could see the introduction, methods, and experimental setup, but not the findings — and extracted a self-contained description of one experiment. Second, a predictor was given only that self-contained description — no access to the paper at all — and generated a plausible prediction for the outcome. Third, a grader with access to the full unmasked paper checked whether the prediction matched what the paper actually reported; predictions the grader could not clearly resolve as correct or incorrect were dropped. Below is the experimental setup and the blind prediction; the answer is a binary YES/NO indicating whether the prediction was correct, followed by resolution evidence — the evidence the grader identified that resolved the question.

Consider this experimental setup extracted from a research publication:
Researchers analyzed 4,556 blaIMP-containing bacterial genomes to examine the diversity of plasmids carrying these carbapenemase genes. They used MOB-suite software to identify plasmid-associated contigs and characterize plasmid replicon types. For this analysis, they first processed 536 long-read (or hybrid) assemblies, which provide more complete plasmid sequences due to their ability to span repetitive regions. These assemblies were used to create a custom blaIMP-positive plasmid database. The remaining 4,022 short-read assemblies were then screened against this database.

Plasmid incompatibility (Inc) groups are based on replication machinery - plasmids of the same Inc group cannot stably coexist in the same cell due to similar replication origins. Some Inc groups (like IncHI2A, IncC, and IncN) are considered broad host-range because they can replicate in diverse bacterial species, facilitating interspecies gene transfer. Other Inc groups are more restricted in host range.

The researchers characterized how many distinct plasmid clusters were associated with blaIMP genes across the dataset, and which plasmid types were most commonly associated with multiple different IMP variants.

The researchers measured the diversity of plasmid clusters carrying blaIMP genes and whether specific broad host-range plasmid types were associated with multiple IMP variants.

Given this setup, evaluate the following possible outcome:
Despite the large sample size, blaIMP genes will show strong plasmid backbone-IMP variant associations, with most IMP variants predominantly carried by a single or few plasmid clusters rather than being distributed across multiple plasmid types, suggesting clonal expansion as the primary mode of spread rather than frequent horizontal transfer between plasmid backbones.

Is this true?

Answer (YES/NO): NO